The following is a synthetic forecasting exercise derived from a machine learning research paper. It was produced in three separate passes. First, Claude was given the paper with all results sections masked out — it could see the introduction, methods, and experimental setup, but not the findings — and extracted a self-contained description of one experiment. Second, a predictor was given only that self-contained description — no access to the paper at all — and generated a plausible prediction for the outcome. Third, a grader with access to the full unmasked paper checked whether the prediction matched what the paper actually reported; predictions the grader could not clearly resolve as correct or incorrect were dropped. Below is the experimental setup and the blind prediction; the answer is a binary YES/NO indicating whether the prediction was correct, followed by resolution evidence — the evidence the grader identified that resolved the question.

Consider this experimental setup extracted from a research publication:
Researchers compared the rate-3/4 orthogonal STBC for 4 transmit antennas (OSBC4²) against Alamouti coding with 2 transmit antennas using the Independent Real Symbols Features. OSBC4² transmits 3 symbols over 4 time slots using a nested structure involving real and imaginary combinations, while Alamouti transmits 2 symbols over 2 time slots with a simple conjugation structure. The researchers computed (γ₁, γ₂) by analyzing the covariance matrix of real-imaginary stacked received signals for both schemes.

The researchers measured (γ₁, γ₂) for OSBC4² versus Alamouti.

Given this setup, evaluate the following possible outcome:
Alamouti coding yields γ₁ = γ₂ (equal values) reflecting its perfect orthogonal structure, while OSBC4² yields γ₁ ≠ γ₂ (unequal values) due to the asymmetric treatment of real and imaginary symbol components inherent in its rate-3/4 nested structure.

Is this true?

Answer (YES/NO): NO